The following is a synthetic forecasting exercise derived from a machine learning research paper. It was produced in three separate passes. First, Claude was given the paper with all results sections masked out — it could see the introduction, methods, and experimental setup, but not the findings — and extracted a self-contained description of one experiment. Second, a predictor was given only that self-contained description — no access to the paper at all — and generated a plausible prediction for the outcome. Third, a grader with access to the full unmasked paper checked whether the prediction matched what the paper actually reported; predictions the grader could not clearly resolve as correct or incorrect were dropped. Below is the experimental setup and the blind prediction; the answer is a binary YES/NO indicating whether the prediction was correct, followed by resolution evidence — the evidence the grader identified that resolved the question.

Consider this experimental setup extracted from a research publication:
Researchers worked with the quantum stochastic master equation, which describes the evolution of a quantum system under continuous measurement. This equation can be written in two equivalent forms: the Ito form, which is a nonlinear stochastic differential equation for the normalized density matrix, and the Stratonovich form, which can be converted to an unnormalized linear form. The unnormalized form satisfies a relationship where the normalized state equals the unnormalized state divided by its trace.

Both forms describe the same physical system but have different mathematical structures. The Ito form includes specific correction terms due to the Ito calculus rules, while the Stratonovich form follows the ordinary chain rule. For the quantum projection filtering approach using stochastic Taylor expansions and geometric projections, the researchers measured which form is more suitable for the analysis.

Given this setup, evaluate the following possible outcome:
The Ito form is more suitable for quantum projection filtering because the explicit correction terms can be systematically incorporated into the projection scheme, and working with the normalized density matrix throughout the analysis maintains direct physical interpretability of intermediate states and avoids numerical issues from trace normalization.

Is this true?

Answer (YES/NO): NO